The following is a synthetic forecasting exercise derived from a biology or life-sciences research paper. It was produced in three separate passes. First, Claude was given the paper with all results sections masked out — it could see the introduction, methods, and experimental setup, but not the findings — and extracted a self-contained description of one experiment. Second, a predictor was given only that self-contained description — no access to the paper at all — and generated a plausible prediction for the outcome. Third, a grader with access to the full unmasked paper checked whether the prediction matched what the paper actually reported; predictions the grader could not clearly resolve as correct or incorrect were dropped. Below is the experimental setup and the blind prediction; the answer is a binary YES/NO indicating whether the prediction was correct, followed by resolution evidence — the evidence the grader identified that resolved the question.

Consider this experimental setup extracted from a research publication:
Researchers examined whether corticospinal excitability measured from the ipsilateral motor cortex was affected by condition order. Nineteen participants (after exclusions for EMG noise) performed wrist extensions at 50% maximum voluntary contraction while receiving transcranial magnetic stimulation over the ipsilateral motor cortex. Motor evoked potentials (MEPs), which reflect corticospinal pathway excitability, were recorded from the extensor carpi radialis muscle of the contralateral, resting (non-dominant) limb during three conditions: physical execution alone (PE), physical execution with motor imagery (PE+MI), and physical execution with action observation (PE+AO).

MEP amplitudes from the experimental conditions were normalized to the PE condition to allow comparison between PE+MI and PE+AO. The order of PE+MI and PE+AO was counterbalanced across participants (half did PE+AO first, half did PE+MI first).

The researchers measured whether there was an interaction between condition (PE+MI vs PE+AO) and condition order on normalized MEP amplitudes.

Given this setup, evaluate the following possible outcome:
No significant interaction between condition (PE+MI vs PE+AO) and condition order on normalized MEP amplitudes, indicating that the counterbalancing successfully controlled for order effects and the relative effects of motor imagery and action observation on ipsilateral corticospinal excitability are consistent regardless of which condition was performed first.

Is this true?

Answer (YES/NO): YES